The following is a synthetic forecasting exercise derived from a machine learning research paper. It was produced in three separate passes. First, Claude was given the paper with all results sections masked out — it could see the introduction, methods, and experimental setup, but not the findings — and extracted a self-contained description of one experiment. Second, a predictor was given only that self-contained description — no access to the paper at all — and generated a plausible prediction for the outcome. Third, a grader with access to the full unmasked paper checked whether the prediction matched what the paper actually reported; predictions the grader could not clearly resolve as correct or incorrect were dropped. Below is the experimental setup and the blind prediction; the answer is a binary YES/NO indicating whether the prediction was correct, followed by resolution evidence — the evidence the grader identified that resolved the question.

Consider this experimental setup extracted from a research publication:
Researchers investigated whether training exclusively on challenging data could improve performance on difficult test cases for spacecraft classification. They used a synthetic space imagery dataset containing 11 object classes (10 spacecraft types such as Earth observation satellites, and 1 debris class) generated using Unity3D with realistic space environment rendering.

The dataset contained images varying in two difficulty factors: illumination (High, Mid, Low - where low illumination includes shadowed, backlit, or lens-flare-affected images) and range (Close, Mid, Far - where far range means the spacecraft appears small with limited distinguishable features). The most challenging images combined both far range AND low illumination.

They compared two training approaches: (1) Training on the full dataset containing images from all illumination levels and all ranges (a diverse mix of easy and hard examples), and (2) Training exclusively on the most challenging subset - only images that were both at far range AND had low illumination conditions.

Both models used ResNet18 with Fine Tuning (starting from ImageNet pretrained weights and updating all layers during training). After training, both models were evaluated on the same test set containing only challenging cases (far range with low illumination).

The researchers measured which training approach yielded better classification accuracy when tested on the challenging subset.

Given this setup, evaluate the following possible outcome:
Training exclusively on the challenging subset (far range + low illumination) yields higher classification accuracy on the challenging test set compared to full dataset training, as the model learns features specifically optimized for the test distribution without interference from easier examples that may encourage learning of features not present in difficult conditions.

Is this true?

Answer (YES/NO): NO